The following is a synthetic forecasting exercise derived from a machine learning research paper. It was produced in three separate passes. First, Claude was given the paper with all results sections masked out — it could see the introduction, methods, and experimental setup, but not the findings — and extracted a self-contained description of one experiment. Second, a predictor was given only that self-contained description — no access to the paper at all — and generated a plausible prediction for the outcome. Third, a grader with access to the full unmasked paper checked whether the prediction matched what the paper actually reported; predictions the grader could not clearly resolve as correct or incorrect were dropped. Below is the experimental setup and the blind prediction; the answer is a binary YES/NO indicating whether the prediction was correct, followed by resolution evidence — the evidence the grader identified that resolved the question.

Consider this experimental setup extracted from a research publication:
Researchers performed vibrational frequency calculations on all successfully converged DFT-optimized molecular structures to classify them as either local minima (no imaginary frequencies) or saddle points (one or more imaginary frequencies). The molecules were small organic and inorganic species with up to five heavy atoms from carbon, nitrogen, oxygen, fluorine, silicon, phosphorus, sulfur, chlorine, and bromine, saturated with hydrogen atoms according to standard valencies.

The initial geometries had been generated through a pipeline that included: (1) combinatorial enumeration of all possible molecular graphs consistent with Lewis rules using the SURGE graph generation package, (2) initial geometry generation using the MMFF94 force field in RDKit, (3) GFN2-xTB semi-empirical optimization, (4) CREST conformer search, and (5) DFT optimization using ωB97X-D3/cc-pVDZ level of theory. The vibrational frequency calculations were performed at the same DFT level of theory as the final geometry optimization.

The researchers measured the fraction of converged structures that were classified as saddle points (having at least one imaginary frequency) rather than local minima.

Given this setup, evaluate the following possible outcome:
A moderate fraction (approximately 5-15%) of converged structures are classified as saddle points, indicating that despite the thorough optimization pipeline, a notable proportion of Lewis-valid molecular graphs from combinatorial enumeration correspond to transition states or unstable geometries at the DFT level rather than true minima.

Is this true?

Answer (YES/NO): YES